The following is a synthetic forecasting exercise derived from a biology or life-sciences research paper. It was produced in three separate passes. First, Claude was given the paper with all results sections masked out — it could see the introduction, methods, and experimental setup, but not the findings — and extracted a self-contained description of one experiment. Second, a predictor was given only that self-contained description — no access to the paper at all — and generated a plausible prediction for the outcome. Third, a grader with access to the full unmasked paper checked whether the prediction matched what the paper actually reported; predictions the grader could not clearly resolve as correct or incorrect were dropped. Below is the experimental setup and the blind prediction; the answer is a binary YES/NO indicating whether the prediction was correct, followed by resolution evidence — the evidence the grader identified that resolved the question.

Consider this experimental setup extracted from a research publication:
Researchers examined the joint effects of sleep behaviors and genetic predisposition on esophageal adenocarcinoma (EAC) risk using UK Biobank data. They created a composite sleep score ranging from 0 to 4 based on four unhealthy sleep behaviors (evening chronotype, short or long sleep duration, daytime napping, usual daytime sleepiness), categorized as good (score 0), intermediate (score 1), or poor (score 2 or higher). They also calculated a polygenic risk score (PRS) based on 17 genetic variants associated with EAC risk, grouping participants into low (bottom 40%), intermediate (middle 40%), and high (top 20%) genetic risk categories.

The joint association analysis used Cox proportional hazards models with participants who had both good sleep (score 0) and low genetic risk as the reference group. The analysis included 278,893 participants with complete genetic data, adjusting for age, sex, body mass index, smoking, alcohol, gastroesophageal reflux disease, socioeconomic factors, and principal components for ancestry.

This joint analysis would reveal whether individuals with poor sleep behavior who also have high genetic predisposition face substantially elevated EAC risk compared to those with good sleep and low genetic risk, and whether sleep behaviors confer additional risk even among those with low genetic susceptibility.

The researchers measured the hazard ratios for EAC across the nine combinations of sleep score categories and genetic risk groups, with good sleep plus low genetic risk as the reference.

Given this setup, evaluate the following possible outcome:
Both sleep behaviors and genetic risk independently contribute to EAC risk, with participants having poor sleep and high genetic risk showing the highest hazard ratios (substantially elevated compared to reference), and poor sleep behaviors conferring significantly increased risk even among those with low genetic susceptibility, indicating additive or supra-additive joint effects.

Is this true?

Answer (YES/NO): YES